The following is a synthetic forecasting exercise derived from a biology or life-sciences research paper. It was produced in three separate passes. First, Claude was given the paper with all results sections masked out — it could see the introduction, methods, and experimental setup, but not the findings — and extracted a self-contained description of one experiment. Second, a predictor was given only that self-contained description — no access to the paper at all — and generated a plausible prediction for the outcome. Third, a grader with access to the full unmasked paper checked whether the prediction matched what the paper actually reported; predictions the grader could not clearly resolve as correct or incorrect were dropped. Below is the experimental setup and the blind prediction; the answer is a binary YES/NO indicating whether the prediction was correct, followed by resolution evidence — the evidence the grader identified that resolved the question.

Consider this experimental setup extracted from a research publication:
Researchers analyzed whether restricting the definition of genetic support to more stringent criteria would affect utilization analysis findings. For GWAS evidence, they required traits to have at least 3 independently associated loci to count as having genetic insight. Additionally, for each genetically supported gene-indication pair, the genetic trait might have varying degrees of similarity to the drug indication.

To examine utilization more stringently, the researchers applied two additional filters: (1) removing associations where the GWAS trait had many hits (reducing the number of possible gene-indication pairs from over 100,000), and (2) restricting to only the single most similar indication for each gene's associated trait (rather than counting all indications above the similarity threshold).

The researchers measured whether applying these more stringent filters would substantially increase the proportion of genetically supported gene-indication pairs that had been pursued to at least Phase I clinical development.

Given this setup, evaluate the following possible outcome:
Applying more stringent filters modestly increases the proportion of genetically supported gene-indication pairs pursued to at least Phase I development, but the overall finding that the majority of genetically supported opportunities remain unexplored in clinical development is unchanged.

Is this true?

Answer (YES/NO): YES